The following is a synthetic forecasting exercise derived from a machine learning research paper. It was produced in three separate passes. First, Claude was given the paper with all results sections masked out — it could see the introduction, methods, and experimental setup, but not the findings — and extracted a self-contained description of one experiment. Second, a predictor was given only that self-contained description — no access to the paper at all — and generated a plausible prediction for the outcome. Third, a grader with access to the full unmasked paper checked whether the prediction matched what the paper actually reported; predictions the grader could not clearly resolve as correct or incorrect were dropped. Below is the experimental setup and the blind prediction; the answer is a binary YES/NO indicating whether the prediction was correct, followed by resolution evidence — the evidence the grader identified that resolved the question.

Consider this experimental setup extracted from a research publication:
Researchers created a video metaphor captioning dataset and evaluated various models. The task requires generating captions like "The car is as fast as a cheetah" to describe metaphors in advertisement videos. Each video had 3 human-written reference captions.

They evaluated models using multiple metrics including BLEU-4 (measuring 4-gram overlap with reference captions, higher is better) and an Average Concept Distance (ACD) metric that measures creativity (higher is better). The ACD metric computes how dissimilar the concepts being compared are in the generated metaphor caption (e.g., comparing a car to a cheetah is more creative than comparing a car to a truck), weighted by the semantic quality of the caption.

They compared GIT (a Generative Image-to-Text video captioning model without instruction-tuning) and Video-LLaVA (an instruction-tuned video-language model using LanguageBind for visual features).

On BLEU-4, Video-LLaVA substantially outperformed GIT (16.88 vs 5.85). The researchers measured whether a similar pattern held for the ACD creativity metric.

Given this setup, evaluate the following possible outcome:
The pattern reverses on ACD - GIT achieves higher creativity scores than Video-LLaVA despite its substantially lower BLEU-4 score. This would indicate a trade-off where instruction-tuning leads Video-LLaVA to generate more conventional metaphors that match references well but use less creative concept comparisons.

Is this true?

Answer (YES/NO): NO